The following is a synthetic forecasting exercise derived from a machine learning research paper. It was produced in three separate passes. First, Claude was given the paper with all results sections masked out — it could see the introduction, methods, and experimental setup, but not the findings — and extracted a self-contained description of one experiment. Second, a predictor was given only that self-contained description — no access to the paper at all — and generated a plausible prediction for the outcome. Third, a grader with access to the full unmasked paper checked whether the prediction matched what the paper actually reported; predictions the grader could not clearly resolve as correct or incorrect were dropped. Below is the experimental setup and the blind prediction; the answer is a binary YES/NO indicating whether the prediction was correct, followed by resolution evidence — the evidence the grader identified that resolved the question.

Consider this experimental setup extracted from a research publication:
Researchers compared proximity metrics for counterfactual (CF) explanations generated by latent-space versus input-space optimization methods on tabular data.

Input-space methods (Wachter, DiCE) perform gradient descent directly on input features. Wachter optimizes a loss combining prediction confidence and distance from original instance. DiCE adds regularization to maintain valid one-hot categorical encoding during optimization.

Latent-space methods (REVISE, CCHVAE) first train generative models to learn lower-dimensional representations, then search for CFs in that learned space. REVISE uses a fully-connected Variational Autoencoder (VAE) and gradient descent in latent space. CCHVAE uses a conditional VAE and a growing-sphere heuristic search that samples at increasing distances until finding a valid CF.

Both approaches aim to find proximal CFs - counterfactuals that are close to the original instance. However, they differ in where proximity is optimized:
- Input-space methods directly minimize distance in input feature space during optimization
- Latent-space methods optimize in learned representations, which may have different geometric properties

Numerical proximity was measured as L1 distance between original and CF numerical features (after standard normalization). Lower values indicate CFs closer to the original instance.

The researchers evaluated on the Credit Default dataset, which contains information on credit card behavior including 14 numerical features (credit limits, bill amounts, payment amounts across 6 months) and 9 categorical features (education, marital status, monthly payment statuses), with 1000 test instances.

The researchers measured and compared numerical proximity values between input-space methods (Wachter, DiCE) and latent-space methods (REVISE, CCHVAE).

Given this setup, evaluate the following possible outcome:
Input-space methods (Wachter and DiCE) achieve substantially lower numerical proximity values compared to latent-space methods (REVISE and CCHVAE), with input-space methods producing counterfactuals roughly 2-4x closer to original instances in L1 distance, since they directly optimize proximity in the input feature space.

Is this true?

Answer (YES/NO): NO